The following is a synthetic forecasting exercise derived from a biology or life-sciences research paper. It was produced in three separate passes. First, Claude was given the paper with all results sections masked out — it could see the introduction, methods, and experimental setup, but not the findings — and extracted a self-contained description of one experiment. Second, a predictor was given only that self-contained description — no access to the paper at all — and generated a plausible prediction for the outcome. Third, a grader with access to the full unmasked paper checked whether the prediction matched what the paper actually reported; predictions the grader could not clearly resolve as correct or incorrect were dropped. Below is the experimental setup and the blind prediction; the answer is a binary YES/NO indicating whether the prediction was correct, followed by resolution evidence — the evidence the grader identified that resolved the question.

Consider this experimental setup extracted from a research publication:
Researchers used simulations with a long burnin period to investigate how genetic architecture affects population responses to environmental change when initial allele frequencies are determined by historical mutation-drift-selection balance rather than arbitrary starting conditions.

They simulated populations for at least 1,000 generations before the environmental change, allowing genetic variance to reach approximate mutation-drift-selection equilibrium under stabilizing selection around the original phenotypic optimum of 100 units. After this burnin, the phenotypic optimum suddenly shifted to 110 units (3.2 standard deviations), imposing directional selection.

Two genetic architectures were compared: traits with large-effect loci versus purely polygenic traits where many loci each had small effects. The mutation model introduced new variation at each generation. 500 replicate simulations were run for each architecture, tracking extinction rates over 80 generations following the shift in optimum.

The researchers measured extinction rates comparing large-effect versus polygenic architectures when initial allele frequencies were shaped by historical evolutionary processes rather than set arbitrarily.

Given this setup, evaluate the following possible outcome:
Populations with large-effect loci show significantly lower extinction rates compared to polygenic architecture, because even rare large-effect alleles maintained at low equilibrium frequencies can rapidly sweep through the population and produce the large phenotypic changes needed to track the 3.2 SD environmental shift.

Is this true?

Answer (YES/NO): NO